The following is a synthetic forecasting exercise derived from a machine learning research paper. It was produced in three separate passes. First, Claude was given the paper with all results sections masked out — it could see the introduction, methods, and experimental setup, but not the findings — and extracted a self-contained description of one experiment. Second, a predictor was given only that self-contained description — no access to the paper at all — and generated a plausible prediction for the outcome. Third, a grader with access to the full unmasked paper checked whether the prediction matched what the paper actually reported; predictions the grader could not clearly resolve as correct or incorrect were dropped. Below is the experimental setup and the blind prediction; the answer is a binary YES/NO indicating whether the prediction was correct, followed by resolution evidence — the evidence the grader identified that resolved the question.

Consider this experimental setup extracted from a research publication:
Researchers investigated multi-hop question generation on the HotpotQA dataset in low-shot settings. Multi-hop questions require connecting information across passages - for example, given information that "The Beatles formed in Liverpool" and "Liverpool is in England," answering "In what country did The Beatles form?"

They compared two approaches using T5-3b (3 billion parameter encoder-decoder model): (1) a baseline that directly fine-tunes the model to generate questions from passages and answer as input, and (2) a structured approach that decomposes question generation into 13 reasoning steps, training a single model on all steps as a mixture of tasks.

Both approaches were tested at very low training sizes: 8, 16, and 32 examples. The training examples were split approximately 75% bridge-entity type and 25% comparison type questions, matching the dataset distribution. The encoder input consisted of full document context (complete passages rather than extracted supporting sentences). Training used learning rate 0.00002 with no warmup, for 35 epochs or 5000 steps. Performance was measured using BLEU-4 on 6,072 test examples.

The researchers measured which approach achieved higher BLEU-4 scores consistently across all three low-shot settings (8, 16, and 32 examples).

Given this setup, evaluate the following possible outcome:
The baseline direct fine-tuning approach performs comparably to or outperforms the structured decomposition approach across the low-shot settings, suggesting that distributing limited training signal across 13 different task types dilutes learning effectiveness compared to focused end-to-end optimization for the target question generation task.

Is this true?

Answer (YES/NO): YES